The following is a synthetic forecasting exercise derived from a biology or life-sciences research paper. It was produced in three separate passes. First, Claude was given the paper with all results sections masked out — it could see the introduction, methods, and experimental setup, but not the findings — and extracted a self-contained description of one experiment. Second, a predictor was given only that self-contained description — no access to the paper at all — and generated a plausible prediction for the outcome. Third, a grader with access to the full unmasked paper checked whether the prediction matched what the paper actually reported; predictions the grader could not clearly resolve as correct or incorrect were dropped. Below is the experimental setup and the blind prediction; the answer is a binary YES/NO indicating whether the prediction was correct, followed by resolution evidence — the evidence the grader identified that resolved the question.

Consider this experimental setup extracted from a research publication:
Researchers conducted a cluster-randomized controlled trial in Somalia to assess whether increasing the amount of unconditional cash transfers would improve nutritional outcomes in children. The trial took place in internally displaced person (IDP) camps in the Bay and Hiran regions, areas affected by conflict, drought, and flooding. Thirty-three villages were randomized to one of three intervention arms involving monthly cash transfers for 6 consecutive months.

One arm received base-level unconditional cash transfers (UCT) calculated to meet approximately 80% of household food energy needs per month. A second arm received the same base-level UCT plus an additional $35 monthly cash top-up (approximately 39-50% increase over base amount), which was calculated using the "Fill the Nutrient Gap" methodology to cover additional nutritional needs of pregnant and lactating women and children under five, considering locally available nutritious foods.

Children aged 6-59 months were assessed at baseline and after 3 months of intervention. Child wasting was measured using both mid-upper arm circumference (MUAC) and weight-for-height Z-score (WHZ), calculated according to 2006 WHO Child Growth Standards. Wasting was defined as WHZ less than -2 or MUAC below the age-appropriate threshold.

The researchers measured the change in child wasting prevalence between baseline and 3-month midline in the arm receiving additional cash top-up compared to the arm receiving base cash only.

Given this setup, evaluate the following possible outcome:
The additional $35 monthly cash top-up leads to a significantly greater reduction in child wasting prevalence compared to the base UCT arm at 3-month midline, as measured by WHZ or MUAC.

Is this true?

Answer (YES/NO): NO